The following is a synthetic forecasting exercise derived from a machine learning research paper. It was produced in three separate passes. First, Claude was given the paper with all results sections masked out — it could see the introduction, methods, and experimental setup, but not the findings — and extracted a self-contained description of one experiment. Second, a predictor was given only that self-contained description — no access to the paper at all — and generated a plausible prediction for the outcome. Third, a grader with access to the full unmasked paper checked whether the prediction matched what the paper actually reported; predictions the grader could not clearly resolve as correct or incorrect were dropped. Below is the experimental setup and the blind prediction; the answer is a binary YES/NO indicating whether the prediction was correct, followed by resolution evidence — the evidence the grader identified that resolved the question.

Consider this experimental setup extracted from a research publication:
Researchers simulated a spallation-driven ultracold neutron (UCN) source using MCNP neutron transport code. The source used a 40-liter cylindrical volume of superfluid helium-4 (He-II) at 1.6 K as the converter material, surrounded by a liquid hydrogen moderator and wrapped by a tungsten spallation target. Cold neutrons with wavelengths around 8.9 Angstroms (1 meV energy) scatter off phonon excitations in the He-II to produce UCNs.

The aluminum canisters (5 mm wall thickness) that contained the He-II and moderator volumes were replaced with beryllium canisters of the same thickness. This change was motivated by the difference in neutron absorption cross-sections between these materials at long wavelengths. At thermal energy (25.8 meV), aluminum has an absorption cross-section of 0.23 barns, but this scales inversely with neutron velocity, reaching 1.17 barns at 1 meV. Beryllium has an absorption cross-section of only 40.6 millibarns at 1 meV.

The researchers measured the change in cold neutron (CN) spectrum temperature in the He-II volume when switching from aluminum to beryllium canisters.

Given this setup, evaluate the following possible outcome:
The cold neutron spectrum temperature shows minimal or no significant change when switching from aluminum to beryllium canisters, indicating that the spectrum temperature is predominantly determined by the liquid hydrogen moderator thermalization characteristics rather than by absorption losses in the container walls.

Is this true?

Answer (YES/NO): NO